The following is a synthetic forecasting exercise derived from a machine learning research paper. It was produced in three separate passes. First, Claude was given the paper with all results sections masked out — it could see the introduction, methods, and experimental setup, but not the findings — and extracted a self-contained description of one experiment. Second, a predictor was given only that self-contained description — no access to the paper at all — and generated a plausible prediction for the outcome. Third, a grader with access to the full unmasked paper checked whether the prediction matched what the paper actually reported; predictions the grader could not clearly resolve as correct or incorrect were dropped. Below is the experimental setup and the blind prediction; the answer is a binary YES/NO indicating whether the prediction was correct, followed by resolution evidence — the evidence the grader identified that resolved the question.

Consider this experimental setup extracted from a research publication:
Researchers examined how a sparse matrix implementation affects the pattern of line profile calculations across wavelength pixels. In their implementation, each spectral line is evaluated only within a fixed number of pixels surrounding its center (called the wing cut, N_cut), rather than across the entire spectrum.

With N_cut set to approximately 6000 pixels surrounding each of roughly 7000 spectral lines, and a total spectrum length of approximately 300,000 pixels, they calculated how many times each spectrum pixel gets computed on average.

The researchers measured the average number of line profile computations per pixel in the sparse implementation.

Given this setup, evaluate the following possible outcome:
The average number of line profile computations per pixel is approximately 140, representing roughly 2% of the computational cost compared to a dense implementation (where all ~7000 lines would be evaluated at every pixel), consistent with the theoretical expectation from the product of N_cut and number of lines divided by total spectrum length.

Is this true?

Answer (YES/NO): NO